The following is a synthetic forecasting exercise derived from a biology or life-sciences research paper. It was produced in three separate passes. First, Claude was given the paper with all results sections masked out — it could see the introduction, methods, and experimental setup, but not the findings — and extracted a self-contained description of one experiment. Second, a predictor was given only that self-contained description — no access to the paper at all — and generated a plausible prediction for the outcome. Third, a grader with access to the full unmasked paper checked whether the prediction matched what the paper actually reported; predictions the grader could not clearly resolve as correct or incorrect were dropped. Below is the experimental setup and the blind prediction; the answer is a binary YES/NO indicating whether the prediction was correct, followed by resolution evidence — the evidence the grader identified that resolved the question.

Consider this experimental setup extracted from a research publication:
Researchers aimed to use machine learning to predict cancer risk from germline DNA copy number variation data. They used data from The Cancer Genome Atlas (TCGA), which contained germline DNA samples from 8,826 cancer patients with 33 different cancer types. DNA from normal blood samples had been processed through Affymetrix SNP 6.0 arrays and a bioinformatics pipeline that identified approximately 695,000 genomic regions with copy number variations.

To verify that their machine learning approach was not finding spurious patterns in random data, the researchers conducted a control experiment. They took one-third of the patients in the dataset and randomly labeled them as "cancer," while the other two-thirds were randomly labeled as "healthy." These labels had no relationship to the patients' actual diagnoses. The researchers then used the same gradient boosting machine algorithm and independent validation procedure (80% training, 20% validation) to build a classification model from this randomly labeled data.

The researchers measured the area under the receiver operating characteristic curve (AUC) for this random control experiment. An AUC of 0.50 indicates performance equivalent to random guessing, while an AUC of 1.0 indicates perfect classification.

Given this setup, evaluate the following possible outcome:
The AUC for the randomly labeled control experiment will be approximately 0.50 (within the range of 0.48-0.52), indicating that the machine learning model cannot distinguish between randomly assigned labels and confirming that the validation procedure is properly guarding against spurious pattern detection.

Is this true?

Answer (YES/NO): YES